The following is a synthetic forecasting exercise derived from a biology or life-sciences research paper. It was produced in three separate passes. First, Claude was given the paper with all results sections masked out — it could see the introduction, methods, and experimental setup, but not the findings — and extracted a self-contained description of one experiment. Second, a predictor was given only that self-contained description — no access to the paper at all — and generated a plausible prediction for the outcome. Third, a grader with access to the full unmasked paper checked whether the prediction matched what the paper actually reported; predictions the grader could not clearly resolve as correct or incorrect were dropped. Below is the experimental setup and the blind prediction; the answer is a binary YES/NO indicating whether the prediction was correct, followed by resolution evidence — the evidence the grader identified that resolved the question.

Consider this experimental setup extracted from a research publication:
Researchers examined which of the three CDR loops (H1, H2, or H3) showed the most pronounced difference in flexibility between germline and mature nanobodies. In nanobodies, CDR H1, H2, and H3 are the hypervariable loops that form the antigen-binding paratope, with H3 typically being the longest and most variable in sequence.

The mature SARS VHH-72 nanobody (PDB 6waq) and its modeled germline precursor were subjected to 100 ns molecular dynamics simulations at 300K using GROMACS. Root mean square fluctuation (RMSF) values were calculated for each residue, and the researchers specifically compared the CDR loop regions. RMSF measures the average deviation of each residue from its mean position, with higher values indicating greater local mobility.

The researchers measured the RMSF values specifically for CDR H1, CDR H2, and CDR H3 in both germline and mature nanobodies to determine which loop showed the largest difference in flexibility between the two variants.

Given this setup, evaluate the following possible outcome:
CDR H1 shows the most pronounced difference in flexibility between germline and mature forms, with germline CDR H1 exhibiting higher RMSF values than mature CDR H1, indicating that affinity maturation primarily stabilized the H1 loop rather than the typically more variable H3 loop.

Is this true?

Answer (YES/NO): NO